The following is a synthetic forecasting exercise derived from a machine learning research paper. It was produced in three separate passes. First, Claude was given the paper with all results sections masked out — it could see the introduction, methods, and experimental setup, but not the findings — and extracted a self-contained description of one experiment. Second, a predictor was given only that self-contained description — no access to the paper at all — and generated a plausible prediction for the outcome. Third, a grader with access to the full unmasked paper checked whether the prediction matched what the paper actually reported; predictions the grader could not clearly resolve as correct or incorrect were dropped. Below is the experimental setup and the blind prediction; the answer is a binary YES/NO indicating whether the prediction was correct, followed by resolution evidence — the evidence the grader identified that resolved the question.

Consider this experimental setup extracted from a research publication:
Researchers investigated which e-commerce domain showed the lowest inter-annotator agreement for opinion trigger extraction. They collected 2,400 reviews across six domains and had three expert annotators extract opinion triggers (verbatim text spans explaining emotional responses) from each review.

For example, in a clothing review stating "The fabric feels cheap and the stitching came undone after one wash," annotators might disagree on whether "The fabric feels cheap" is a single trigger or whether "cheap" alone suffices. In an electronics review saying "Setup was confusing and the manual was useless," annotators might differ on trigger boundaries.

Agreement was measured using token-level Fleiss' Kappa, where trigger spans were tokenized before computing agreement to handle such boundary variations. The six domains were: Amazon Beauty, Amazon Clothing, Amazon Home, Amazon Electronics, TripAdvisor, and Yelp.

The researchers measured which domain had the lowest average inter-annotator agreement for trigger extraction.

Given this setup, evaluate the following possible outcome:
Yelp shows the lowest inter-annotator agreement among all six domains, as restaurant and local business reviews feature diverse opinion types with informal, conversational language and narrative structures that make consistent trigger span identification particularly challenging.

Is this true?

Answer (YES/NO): NO